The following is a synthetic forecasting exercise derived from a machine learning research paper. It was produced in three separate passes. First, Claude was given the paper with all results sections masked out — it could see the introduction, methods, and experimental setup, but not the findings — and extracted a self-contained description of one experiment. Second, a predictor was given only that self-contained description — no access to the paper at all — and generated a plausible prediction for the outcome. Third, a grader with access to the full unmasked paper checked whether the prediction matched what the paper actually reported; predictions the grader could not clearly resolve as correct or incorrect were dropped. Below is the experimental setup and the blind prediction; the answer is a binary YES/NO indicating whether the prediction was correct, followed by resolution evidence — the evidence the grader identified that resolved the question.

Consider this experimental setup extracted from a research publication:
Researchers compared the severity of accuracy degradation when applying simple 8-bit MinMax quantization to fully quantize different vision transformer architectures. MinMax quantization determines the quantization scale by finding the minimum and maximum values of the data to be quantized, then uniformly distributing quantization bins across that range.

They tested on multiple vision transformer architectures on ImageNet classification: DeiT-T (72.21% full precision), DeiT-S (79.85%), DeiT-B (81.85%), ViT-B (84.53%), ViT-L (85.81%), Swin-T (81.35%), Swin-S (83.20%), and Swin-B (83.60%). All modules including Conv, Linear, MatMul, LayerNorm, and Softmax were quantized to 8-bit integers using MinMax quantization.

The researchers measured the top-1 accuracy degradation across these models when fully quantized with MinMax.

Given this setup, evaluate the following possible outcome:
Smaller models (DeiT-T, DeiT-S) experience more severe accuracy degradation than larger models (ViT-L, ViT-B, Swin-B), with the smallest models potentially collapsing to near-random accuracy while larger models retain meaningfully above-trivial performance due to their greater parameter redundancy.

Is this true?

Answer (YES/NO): NO